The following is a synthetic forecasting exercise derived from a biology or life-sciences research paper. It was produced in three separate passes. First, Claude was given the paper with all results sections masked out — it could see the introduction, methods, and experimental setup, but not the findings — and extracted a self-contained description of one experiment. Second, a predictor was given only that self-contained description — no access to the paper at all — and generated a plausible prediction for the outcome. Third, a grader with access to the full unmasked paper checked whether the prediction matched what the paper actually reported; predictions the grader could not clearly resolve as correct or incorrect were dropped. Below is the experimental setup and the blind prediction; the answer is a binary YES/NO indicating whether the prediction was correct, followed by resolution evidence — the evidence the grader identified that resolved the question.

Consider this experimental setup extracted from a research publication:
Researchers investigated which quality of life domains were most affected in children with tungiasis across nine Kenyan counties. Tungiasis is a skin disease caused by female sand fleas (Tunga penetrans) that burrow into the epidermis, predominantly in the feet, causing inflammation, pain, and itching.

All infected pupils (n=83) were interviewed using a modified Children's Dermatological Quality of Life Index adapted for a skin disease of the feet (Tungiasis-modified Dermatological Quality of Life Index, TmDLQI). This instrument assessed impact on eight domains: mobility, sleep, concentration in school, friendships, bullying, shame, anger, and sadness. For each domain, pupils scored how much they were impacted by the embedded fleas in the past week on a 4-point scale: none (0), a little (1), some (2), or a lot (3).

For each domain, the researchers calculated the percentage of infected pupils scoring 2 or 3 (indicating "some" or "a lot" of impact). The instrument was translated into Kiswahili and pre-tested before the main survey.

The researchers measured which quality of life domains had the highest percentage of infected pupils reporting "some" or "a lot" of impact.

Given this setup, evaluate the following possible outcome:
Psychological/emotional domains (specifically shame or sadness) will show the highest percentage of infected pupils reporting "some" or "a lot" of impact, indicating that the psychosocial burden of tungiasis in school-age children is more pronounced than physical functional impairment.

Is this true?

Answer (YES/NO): YES